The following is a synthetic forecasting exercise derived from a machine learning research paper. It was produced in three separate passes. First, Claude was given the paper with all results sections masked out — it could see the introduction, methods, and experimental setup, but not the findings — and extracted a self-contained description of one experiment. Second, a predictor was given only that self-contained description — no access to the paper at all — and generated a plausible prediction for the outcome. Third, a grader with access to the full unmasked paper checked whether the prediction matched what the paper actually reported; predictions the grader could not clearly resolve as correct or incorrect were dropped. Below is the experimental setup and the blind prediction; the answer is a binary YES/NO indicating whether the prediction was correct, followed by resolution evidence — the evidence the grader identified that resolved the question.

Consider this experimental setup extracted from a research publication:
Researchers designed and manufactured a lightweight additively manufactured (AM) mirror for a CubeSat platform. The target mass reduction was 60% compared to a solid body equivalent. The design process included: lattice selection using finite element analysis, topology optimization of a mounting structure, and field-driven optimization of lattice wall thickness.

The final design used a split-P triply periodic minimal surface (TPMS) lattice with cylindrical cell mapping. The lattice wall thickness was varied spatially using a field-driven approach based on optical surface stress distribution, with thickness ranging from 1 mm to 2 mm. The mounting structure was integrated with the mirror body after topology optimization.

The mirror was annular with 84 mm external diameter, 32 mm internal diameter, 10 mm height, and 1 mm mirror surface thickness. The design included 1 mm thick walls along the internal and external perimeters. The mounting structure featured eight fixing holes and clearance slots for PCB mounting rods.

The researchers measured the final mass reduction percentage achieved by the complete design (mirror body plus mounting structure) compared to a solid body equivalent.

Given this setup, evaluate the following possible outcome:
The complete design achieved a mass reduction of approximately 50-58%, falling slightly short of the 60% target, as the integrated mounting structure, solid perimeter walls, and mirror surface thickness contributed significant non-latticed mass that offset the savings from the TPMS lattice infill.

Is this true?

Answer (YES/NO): YES